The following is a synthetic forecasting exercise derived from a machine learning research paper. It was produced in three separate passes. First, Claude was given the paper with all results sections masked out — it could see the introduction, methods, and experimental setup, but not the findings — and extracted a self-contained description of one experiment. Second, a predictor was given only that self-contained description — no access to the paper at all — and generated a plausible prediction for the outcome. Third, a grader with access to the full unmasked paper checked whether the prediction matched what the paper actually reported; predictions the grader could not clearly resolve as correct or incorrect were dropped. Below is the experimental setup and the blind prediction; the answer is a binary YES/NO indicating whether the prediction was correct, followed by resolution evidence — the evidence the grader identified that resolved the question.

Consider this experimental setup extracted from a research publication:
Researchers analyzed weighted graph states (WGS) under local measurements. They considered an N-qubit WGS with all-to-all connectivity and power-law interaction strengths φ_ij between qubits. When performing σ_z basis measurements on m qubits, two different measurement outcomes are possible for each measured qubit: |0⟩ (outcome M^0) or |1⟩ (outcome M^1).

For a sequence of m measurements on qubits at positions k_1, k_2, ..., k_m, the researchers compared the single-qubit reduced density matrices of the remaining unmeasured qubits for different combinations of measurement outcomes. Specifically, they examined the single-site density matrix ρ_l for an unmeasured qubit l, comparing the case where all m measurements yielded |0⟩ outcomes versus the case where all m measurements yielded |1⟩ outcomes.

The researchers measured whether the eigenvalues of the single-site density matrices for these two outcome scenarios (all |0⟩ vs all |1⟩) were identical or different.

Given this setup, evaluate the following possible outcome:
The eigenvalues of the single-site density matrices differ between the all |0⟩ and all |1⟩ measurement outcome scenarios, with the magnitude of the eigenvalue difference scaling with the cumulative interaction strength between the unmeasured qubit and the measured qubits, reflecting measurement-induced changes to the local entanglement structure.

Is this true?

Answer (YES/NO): NO